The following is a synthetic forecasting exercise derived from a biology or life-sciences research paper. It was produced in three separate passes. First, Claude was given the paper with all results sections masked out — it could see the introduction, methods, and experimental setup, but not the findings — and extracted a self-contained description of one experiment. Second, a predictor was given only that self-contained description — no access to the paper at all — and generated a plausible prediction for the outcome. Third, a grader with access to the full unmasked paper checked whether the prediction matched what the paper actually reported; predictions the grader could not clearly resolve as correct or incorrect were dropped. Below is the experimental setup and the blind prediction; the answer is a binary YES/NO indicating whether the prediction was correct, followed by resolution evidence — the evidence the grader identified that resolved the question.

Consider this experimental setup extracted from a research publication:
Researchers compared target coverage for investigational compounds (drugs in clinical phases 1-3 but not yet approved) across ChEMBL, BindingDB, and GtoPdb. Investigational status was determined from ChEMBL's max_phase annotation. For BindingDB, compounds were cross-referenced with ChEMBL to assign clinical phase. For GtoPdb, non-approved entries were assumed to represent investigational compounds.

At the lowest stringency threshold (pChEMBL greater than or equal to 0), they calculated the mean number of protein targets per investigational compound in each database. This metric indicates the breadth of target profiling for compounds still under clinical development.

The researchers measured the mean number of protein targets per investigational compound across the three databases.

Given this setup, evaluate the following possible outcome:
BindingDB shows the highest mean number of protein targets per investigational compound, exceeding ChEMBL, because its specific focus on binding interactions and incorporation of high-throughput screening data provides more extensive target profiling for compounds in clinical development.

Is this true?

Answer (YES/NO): NO